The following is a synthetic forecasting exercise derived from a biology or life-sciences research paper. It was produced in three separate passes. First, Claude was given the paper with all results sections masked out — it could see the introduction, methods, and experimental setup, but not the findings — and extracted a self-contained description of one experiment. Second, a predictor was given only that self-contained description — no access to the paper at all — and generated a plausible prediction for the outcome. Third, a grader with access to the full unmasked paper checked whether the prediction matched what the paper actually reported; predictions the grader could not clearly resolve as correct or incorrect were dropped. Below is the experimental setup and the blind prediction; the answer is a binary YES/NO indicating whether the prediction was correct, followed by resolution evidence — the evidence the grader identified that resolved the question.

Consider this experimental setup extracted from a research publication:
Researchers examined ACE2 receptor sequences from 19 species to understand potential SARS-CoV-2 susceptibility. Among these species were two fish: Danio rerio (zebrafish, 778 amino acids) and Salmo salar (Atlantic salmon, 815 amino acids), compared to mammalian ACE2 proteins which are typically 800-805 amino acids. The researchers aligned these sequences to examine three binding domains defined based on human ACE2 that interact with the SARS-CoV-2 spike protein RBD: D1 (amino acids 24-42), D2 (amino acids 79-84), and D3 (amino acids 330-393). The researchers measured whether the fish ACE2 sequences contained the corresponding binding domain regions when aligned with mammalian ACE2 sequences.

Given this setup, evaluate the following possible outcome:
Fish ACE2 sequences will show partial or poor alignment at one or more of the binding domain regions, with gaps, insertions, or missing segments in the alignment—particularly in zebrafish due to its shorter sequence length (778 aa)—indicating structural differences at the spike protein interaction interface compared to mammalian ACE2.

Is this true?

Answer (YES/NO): NO